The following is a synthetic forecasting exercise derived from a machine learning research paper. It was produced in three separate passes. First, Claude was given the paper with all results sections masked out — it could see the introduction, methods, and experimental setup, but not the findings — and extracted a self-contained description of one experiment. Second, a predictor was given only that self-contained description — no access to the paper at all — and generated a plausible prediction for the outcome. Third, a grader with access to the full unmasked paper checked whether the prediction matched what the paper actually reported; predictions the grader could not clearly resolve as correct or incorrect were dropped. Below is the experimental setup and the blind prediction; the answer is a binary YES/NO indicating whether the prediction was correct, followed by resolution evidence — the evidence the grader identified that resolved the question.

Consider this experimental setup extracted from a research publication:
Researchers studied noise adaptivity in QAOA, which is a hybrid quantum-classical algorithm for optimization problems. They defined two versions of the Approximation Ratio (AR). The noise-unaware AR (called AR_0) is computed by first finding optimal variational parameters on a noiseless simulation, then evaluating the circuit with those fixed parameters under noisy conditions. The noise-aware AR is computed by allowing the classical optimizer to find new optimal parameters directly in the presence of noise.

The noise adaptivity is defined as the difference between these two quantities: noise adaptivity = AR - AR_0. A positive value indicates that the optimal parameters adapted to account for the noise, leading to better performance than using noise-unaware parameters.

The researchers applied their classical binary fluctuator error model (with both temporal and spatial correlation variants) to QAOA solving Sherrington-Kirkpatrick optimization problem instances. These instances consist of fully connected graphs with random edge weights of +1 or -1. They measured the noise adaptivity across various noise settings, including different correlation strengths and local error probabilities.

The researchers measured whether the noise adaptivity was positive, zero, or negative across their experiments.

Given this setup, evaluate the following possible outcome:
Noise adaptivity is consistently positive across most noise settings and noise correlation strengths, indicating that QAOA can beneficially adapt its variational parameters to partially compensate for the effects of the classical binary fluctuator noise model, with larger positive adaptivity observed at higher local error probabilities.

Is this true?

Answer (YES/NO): NO